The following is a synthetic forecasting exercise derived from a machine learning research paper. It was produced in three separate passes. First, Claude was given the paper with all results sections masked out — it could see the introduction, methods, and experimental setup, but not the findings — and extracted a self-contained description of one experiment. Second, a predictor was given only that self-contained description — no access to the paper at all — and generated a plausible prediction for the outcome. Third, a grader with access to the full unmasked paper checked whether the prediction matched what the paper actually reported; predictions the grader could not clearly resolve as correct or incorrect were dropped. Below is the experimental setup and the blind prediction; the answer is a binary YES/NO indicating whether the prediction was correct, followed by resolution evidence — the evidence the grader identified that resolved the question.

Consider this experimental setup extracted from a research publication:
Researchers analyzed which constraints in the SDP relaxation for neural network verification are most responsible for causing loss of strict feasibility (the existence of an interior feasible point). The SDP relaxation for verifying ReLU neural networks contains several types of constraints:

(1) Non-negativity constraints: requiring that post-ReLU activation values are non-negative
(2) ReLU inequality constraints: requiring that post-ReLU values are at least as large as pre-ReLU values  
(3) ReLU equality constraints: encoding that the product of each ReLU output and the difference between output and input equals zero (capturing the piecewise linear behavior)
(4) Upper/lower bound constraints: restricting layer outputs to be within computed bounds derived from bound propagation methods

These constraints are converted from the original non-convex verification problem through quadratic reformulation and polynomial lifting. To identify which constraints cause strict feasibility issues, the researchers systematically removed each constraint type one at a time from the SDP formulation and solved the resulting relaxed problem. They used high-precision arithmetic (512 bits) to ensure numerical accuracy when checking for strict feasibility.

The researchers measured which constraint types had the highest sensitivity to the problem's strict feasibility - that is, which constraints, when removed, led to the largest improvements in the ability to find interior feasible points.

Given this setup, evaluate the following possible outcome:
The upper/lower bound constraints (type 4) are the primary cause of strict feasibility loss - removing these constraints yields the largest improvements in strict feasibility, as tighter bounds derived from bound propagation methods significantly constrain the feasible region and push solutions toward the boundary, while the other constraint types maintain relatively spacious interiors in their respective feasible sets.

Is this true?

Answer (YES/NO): NO